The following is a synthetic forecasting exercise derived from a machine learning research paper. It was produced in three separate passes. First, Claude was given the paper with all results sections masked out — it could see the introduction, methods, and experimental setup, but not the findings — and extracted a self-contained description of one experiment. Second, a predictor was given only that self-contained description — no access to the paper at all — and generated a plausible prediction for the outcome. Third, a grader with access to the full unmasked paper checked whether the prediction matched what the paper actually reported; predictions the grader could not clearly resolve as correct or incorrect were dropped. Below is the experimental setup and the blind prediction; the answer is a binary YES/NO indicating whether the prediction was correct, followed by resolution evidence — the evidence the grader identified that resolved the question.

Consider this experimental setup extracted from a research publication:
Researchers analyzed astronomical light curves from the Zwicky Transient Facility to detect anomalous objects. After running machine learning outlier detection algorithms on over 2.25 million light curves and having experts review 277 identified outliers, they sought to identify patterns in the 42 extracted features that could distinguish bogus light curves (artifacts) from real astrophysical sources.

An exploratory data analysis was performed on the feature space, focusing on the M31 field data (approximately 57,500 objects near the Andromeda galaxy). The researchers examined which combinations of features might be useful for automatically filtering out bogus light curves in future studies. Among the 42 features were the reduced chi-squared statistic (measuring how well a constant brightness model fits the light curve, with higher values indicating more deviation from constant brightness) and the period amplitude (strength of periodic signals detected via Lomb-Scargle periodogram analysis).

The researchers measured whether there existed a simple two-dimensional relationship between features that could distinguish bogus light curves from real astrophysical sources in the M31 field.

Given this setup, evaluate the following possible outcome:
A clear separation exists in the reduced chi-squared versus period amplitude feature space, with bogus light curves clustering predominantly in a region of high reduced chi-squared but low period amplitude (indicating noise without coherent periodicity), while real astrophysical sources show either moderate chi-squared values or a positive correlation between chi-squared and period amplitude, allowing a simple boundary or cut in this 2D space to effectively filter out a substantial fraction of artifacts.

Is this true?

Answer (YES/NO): YES